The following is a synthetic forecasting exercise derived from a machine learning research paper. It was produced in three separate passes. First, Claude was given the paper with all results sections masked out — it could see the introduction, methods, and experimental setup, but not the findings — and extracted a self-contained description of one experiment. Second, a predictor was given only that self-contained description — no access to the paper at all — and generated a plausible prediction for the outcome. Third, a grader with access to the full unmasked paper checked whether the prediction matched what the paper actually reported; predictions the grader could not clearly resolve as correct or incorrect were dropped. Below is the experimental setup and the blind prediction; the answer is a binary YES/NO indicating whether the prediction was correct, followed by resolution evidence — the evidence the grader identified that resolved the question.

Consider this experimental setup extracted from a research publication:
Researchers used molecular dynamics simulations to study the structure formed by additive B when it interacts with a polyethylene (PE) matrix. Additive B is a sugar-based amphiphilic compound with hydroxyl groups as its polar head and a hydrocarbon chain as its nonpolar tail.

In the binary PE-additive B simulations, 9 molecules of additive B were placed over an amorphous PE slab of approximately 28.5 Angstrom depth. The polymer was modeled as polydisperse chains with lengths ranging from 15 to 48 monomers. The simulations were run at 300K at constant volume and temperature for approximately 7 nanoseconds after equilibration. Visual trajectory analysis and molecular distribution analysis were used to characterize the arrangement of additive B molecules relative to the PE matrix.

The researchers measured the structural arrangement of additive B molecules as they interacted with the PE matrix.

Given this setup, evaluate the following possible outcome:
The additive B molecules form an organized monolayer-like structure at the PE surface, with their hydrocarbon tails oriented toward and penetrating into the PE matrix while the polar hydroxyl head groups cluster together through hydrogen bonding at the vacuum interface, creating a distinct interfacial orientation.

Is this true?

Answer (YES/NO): NO